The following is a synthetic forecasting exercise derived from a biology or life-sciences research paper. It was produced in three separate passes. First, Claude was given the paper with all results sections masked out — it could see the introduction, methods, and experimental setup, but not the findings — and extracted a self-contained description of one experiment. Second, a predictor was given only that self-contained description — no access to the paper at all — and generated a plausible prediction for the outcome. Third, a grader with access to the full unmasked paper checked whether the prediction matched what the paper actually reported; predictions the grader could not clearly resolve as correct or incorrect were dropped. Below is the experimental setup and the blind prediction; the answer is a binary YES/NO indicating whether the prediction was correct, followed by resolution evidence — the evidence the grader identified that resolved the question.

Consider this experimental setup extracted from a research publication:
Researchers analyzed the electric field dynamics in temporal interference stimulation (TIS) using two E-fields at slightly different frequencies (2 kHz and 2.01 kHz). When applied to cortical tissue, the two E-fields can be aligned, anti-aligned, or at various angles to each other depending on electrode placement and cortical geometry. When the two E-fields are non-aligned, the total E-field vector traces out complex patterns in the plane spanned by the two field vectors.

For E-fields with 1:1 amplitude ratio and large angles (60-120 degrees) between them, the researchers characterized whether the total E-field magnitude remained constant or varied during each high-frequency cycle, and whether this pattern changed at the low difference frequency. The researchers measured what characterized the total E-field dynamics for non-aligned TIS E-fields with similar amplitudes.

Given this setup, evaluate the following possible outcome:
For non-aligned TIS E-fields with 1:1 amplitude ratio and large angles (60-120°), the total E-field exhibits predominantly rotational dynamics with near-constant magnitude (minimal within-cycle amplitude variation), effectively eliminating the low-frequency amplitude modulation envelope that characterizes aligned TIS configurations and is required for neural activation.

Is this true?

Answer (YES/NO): NO